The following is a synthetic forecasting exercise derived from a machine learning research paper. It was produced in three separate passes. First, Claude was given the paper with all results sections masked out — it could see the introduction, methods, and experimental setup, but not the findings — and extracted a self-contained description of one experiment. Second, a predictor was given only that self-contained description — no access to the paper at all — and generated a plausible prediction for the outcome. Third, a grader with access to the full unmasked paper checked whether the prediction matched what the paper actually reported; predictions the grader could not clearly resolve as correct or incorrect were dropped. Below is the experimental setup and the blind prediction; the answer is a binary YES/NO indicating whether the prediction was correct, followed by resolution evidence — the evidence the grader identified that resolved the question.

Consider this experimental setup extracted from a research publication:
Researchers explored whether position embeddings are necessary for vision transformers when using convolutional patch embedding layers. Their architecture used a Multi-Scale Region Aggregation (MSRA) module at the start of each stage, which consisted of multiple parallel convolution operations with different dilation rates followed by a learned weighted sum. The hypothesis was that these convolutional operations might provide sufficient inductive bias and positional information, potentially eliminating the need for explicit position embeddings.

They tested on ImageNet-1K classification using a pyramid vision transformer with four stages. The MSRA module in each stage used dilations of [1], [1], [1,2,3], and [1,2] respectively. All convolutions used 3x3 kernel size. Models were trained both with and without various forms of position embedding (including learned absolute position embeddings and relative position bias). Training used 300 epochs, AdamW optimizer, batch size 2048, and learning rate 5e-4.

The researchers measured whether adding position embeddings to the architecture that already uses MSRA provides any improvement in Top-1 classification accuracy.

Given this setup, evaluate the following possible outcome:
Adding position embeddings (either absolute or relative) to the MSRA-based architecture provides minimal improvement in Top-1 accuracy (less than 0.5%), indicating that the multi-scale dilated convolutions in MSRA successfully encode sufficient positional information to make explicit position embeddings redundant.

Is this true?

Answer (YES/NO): YES